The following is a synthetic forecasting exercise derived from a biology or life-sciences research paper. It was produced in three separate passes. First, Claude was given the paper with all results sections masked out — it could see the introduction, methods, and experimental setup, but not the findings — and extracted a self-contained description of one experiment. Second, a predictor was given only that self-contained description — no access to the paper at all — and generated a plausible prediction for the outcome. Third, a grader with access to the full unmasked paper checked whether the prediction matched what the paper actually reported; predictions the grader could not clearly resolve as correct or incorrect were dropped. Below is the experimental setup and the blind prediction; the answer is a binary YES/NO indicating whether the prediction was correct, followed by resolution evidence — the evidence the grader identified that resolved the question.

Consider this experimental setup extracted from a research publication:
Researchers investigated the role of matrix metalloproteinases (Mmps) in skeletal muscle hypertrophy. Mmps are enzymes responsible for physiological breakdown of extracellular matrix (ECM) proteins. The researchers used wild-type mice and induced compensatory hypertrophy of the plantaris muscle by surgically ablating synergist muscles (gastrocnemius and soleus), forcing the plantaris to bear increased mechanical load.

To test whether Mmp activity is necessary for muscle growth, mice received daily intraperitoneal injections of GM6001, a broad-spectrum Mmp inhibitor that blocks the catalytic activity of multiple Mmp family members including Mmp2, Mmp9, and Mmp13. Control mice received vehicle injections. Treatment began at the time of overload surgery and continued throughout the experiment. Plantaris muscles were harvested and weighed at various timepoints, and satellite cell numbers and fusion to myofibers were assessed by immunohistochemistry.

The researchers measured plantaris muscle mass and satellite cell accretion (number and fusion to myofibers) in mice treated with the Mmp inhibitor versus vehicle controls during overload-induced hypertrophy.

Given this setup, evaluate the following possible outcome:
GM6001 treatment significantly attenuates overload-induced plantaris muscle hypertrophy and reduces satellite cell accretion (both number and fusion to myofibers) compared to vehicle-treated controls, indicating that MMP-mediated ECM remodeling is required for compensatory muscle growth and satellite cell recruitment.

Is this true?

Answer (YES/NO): NO